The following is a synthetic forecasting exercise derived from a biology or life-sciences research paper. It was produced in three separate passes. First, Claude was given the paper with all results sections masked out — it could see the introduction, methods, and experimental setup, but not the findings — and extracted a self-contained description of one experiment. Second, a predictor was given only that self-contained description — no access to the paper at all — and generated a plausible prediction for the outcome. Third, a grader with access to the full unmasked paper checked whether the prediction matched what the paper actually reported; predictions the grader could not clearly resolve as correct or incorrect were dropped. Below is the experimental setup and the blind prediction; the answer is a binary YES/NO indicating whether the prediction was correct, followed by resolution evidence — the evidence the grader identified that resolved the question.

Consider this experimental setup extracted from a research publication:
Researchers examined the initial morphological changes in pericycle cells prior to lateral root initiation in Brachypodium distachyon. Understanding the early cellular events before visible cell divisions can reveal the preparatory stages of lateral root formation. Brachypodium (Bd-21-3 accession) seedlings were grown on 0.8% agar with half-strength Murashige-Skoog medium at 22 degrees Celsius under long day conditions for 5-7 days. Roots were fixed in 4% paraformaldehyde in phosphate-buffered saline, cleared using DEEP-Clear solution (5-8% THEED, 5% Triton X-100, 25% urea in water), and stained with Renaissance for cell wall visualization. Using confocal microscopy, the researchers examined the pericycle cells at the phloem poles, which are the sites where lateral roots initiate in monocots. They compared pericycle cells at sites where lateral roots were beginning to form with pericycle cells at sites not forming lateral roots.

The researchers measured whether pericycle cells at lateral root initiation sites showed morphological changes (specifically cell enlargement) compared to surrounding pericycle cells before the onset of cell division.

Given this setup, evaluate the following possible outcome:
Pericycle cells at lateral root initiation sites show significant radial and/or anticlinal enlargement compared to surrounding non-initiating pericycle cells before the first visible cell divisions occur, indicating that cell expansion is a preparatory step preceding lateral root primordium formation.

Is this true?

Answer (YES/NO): YES